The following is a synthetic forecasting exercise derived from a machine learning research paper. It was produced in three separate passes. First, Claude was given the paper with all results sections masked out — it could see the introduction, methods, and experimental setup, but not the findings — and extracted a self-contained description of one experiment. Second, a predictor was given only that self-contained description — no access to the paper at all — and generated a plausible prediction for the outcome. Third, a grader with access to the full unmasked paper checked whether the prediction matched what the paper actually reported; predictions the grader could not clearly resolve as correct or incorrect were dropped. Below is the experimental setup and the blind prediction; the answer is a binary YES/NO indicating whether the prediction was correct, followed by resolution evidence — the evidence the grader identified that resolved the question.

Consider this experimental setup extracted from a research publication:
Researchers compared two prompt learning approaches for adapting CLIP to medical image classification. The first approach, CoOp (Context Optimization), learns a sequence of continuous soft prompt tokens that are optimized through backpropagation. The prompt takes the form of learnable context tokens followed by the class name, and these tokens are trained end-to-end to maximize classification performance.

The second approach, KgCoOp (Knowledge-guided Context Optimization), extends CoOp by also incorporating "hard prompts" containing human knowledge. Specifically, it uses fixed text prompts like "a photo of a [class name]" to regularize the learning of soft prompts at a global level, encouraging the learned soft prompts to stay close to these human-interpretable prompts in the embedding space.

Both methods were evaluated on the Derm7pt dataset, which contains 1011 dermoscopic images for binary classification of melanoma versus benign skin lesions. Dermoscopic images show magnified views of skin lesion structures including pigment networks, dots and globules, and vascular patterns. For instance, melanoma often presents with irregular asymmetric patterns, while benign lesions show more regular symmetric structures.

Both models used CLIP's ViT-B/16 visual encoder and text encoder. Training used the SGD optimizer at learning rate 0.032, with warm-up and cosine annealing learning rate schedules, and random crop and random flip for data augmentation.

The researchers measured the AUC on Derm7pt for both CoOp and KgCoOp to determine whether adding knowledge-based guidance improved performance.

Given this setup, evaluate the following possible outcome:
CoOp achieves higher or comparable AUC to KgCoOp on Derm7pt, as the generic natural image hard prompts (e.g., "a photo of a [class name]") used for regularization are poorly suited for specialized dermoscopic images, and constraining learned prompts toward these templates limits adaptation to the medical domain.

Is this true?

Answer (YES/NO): YES